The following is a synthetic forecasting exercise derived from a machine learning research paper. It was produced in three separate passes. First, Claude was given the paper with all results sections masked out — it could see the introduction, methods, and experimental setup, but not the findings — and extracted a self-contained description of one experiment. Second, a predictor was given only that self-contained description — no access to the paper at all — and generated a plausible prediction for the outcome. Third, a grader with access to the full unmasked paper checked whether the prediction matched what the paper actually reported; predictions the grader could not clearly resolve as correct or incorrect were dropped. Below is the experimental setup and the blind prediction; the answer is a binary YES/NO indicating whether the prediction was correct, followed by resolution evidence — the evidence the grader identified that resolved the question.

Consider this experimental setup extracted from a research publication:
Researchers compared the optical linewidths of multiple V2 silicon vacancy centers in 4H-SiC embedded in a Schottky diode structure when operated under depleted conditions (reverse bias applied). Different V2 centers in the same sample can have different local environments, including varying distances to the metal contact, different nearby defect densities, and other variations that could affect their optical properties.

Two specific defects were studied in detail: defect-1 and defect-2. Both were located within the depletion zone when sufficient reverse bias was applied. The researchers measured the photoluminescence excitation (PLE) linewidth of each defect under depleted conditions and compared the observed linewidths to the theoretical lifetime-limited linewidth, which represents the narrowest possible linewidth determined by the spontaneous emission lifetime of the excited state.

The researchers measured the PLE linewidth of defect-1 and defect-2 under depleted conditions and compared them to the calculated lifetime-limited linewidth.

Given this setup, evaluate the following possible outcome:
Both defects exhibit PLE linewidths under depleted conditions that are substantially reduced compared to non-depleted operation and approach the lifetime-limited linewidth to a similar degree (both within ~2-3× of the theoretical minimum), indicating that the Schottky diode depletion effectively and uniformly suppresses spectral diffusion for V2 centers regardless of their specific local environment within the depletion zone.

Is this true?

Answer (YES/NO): NO